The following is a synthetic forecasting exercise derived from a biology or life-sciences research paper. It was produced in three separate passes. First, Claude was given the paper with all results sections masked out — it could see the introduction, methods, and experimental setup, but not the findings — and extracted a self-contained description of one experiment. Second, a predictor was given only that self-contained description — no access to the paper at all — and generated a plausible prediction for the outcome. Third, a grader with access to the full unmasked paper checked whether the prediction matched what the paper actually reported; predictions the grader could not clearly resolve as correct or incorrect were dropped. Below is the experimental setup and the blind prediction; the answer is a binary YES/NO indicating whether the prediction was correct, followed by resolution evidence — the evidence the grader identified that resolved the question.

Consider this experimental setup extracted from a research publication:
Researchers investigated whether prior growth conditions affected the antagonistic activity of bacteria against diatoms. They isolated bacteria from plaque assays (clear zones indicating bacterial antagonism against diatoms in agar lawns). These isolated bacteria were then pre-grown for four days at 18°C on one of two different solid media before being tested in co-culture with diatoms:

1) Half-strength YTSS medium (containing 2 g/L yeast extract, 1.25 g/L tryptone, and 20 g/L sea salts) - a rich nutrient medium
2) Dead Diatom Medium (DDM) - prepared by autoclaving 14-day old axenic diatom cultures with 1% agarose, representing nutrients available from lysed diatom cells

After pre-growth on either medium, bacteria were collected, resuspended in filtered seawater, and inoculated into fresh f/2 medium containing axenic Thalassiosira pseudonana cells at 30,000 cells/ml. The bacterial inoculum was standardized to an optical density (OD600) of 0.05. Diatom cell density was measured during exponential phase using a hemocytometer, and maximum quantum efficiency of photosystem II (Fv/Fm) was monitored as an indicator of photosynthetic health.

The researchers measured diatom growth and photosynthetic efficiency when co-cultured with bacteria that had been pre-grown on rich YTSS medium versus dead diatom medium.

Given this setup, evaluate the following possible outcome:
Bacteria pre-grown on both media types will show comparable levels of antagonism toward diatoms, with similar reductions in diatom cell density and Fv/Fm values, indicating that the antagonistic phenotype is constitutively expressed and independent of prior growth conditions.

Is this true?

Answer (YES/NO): NO